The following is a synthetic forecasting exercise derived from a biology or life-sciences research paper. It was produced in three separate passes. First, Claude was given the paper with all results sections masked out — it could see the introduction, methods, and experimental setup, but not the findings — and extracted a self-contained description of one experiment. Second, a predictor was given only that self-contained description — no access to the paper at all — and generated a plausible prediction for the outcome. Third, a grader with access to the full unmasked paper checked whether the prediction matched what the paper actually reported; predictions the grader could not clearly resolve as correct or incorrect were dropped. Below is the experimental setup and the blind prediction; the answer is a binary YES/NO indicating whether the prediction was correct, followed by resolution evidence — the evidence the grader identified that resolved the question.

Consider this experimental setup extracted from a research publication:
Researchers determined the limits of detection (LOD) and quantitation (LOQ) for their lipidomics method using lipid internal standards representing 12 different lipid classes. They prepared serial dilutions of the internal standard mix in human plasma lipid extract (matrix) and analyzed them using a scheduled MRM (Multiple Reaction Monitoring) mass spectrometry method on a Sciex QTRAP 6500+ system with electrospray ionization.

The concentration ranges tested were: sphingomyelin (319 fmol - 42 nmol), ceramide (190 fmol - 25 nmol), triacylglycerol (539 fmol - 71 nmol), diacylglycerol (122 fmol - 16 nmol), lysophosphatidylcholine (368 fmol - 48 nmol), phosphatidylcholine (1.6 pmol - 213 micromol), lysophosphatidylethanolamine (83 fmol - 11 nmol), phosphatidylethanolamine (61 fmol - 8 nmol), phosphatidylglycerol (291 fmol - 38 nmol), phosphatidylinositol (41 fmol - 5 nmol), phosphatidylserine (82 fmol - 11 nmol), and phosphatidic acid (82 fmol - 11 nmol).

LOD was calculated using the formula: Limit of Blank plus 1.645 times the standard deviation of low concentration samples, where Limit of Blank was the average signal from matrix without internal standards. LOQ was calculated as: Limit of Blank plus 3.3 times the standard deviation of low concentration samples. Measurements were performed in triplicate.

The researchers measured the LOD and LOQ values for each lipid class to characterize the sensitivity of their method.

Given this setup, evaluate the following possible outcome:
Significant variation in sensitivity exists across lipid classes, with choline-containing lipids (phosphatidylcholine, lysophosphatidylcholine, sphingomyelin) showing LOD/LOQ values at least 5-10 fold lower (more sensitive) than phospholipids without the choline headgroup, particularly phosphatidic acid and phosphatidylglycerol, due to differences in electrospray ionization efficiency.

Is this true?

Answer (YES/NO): NO